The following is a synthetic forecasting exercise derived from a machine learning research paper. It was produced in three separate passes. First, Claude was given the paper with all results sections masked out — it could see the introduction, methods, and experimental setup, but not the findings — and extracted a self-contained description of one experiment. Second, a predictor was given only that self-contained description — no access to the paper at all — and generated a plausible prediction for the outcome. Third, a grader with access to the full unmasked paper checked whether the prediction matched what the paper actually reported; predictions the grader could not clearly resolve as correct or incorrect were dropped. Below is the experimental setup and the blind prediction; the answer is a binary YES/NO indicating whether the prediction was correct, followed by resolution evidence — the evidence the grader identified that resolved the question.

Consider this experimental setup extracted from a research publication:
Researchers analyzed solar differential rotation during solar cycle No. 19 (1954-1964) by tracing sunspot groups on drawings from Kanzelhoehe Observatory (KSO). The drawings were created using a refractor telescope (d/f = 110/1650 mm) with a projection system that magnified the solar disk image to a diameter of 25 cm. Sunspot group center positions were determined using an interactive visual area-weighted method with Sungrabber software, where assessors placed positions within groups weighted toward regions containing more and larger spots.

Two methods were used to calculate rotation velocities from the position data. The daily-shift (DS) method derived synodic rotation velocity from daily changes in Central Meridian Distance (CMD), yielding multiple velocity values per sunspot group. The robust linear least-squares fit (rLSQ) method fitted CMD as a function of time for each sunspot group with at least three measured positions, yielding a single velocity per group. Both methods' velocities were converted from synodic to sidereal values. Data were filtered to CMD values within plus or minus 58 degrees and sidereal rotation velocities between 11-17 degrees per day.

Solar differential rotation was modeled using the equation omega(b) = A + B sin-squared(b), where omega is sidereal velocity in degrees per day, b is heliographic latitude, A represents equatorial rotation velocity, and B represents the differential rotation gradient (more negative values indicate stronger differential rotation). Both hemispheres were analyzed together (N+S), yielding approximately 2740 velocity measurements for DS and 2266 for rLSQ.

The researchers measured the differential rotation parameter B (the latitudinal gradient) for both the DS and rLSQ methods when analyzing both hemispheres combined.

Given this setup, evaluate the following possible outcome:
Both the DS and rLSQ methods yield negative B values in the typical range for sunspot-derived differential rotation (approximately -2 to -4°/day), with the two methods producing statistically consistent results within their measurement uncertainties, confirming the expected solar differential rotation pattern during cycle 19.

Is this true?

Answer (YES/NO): NO